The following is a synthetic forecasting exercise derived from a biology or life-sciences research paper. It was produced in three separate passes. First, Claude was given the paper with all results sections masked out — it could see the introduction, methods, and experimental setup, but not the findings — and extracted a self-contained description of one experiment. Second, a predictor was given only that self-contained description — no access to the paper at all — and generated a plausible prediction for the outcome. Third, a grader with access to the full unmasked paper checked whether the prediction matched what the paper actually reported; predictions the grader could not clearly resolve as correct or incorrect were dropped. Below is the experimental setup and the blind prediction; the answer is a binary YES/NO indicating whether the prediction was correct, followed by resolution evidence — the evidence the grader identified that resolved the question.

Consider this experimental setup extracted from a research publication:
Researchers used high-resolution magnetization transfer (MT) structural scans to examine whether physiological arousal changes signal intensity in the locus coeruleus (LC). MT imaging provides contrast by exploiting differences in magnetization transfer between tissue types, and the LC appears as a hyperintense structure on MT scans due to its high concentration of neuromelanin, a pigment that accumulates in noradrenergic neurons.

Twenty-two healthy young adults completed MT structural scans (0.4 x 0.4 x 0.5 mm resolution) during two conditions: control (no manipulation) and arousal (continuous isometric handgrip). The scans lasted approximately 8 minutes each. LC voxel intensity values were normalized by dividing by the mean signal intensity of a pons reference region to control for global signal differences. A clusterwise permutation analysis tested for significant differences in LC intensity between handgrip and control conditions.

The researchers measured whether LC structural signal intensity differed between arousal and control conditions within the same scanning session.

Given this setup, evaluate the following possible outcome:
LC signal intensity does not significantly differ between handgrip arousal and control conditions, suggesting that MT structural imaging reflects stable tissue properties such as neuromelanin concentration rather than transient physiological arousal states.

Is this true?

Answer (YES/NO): NO